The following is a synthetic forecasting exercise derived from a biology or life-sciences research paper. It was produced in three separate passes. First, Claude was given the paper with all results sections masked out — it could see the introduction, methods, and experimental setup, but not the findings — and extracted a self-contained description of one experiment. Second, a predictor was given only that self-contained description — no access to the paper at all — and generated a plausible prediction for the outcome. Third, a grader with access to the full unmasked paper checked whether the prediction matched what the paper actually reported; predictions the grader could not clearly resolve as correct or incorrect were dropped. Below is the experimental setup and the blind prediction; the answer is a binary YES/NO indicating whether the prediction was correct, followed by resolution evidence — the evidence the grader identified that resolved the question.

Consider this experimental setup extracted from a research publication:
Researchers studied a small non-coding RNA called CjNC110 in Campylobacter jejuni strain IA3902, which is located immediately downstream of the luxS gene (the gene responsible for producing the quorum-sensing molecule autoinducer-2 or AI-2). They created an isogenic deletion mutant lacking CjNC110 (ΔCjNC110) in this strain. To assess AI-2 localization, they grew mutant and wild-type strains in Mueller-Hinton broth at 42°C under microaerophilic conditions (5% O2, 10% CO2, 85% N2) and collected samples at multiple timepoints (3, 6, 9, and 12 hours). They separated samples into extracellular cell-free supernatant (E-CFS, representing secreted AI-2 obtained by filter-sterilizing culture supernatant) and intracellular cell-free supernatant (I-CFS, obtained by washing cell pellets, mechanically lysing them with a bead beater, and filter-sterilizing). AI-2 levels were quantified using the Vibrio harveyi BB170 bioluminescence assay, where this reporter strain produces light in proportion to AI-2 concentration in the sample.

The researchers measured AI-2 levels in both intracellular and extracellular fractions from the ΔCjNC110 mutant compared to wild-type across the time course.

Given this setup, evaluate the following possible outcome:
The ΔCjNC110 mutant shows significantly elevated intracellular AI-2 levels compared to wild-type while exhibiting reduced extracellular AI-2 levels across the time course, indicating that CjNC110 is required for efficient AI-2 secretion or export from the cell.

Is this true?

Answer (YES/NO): YES